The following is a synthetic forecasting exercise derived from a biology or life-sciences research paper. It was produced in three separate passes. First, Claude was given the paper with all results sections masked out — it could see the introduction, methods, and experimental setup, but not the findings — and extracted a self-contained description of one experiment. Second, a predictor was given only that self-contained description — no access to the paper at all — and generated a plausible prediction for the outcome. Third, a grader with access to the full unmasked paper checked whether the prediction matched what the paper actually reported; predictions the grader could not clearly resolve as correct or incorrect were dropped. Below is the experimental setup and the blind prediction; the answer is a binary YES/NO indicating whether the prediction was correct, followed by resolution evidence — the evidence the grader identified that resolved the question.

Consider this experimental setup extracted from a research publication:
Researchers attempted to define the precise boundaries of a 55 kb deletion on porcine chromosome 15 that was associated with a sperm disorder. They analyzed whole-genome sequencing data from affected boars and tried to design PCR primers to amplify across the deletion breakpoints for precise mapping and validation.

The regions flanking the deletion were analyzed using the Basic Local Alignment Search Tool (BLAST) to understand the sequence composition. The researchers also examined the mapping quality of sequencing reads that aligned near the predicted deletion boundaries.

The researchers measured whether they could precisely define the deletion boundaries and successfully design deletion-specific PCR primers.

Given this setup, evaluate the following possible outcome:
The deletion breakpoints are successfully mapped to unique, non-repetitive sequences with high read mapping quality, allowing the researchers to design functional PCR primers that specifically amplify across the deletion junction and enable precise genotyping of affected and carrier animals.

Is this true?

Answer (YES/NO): NO